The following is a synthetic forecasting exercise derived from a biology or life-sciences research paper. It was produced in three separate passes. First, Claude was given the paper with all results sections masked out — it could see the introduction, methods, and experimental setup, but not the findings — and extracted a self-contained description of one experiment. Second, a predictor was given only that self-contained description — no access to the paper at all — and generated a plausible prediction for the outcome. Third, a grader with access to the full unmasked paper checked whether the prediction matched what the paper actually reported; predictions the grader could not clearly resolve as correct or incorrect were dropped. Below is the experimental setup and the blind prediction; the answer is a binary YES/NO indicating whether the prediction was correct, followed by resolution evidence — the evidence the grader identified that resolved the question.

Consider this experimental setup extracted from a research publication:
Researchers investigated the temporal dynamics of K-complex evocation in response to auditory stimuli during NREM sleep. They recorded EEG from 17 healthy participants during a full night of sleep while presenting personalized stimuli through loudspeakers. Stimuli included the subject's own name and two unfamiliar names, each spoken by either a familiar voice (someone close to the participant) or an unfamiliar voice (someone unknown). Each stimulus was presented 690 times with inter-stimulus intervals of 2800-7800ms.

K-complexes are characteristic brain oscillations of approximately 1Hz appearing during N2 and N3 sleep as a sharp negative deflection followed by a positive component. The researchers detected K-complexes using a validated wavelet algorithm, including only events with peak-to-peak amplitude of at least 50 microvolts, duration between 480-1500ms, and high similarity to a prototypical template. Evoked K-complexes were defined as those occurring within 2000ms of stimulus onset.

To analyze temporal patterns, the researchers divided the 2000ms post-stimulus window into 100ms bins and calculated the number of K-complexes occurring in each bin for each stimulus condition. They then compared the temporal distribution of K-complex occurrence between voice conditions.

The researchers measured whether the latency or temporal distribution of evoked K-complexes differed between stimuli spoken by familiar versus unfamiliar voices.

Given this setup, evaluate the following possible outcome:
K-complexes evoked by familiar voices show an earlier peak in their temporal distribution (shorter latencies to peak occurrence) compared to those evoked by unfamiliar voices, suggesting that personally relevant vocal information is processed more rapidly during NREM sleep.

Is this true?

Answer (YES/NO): NO